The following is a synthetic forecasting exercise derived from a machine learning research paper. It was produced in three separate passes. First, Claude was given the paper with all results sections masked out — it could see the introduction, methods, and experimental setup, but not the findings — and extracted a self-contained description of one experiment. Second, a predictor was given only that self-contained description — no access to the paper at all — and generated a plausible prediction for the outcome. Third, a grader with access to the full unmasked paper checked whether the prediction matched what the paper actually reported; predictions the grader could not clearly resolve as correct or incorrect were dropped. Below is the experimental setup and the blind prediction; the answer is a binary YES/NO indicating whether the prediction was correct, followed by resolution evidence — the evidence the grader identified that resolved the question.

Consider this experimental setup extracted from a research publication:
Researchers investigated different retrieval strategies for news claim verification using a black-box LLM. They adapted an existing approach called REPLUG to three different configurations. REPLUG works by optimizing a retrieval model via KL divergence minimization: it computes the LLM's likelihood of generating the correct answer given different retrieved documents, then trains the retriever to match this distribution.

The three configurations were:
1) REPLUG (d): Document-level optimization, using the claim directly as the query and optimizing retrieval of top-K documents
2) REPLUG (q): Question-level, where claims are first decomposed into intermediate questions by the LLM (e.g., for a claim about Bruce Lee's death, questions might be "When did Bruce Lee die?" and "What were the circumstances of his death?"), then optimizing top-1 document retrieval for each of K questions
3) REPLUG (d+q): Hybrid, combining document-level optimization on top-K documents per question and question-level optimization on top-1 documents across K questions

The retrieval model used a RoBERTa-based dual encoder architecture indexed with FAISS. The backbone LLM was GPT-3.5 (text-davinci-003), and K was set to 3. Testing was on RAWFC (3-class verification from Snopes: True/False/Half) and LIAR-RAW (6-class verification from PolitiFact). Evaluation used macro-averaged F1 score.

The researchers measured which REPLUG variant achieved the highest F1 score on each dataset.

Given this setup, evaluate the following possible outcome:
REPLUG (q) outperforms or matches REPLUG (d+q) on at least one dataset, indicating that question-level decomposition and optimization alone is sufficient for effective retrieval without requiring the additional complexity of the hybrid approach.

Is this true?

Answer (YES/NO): NO